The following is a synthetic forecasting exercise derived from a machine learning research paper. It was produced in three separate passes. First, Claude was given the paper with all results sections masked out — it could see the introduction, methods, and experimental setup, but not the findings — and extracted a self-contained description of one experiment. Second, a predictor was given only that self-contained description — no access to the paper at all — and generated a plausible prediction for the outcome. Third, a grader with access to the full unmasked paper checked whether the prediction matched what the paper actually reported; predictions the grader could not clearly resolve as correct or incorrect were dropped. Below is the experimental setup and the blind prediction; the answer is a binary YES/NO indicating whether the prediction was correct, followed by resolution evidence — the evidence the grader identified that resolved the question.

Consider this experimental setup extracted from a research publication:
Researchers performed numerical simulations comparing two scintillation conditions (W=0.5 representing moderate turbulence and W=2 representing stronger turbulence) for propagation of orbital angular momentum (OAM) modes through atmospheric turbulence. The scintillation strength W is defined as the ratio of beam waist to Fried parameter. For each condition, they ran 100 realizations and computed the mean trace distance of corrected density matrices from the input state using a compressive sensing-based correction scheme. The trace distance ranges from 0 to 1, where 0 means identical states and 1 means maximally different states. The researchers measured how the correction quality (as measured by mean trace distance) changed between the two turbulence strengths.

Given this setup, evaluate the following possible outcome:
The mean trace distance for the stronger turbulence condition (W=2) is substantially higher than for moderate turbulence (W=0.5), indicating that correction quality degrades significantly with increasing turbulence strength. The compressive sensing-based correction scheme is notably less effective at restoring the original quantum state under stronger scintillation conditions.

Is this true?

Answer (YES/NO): NO